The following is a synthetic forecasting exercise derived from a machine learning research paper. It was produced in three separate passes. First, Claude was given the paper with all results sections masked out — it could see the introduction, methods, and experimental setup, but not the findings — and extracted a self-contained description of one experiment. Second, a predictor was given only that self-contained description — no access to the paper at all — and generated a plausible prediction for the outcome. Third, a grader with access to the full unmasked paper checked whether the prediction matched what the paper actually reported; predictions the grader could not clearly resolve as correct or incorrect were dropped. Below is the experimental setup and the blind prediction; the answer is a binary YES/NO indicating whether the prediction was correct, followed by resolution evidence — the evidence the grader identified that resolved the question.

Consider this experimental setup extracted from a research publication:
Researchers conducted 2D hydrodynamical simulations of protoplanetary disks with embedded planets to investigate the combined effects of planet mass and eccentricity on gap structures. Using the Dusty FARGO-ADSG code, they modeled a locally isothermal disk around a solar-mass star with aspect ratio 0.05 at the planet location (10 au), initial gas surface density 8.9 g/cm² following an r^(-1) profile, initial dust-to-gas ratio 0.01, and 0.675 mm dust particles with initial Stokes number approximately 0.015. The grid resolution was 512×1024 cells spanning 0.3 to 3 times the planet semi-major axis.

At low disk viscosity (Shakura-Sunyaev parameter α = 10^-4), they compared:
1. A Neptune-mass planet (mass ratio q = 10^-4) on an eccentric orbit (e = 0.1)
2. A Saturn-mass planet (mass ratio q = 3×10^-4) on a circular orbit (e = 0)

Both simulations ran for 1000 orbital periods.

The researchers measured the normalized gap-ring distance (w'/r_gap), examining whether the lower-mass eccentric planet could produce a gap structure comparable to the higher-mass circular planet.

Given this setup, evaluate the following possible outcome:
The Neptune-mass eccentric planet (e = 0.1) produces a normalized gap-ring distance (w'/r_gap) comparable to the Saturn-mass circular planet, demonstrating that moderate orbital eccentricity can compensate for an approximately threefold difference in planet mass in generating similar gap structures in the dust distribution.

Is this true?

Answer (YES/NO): YES